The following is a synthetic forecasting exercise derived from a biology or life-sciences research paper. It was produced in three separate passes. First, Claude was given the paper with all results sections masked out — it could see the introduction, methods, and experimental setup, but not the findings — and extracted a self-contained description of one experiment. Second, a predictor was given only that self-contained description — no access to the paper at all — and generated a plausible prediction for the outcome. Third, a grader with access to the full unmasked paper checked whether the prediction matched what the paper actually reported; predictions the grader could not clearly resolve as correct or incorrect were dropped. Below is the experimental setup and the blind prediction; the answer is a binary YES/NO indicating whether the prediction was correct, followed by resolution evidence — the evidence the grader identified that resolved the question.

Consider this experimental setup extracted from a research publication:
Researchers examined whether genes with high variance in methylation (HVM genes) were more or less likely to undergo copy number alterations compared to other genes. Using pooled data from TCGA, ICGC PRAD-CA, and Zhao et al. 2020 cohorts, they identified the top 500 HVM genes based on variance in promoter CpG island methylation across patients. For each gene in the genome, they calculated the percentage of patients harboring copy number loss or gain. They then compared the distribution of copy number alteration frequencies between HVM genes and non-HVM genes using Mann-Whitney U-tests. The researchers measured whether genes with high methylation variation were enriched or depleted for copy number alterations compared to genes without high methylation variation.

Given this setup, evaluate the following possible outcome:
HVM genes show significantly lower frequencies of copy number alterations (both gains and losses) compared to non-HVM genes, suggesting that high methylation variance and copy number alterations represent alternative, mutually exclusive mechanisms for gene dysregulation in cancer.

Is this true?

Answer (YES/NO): NO